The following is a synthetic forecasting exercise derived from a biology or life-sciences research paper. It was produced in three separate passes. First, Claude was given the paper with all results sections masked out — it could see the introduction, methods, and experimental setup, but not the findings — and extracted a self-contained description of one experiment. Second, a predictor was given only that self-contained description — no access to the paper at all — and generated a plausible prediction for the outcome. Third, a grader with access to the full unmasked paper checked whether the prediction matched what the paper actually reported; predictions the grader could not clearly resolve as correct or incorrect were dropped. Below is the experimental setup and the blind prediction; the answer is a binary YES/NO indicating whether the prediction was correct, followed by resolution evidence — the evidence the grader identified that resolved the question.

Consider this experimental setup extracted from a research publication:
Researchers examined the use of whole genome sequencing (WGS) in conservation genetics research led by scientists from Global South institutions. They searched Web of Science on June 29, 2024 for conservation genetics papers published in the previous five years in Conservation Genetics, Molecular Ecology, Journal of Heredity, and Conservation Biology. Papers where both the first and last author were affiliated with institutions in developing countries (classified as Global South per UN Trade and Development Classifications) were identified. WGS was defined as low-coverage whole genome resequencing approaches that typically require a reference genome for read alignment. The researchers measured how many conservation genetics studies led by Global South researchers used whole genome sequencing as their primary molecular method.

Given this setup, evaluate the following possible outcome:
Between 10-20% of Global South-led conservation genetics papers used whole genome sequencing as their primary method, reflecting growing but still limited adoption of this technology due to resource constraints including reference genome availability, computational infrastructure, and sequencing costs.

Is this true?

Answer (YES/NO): NO